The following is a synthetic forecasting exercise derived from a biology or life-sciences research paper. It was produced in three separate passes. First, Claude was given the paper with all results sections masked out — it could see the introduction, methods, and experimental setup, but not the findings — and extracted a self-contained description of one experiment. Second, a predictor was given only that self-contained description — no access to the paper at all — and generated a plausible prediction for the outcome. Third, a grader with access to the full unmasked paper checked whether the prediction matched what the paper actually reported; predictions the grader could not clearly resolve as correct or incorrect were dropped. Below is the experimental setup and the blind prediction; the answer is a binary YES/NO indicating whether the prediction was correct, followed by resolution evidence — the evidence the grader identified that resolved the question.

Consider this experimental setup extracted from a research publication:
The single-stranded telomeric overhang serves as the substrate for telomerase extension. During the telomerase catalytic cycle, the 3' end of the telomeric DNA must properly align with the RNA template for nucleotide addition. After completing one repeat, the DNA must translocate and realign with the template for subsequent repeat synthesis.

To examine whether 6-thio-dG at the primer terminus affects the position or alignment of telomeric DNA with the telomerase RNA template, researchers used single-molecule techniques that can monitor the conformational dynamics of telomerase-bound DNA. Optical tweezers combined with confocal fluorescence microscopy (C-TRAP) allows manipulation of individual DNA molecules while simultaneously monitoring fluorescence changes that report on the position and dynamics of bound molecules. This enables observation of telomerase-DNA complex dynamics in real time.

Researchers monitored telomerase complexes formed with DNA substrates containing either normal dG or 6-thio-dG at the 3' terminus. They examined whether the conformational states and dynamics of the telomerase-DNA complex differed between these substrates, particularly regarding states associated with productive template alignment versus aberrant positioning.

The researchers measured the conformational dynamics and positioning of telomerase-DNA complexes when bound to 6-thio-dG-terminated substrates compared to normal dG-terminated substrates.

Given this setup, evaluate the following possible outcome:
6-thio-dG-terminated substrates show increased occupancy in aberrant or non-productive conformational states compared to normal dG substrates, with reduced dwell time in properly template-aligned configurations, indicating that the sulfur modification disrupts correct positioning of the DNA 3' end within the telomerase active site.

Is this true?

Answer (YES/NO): NO